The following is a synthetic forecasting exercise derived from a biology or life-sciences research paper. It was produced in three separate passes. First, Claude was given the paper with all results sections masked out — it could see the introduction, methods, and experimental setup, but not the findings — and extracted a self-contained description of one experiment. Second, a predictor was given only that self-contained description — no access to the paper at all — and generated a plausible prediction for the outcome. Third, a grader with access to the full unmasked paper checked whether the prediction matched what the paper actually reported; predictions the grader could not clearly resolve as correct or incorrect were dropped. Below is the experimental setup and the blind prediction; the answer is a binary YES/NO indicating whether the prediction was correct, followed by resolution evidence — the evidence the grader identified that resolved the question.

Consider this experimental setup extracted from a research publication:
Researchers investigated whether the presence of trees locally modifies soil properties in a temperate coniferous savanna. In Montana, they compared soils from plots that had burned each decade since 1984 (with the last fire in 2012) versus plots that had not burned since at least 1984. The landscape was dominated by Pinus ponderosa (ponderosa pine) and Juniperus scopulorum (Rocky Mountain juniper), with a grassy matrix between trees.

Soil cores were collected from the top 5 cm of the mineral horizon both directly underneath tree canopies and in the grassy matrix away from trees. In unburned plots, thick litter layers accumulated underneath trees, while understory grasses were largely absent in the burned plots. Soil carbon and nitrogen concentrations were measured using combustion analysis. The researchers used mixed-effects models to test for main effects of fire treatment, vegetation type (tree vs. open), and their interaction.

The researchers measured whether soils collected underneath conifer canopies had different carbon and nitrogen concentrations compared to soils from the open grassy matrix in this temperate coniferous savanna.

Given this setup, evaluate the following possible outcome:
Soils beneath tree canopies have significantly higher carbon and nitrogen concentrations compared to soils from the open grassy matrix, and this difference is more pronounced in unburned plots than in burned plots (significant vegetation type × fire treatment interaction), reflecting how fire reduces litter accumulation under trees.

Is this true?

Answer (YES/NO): NO